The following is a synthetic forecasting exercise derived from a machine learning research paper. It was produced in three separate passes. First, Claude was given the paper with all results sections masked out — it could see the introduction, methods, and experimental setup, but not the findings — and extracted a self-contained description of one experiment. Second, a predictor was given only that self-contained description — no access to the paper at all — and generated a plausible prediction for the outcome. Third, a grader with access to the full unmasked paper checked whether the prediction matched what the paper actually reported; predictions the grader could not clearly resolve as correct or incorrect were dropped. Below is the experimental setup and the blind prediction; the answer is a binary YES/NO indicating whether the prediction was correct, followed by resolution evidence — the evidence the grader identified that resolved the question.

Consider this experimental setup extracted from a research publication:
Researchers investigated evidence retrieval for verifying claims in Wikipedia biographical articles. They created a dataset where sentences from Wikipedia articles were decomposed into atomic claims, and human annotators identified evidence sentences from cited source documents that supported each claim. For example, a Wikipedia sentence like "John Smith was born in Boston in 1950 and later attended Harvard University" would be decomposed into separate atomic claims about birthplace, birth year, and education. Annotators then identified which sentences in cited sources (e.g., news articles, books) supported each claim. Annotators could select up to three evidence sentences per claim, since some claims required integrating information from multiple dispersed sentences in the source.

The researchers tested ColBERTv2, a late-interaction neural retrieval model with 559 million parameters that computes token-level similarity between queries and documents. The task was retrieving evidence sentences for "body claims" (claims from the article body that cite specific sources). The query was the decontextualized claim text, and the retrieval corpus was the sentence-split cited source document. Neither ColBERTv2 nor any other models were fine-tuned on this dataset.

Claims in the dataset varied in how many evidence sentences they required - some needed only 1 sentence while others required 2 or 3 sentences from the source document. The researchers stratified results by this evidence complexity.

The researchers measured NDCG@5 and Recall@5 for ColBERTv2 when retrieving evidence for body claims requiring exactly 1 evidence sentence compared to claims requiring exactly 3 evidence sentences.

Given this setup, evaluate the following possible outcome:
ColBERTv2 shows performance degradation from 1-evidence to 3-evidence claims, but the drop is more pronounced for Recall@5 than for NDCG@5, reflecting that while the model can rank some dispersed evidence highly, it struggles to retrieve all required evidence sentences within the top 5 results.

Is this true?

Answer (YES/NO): NO